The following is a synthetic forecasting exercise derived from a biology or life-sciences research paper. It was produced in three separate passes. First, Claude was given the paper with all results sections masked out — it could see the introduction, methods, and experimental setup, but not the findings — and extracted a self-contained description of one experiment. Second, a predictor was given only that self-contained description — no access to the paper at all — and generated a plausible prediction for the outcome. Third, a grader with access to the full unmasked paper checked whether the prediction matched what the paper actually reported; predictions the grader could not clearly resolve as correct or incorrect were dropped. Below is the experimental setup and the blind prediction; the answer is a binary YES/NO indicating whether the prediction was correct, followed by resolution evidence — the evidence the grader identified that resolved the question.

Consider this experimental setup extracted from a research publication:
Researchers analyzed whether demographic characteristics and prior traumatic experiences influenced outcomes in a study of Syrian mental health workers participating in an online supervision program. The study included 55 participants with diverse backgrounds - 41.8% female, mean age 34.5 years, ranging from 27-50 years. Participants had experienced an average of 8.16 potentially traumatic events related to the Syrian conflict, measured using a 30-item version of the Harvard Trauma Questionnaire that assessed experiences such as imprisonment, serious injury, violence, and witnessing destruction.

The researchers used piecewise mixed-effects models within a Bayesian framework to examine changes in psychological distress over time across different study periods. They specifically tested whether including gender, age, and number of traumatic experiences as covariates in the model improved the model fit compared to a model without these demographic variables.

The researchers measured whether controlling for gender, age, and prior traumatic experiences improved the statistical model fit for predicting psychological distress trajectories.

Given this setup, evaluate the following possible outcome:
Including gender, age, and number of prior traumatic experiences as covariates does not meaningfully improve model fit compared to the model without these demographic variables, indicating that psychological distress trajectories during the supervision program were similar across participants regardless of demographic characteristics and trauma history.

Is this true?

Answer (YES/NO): YES